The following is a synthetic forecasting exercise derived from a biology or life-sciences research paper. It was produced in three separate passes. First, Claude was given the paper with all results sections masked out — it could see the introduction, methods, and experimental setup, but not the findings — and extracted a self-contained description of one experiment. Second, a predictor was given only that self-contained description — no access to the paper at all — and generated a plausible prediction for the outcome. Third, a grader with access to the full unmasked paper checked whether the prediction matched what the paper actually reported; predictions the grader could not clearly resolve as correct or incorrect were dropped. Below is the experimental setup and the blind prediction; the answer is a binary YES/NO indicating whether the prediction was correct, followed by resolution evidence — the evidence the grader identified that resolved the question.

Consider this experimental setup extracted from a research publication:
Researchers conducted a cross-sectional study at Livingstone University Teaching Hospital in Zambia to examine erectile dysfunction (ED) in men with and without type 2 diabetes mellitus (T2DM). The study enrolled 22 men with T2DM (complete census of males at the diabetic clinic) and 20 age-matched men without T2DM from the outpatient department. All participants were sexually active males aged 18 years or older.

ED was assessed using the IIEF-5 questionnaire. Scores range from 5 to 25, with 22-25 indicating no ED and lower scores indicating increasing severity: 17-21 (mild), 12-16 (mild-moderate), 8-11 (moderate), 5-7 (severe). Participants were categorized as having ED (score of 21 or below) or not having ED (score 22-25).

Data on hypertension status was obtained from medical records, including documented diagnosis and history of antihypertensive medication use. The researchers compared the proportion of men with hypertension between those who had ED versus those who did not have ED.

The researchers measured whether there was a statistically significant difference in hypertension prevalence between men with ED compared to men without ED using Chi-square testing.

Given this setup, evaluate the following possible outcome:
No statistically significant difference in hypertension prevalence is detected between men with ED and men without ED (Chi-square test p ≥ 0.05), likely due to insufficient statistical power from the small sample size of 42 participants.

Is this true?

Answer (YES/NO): NO